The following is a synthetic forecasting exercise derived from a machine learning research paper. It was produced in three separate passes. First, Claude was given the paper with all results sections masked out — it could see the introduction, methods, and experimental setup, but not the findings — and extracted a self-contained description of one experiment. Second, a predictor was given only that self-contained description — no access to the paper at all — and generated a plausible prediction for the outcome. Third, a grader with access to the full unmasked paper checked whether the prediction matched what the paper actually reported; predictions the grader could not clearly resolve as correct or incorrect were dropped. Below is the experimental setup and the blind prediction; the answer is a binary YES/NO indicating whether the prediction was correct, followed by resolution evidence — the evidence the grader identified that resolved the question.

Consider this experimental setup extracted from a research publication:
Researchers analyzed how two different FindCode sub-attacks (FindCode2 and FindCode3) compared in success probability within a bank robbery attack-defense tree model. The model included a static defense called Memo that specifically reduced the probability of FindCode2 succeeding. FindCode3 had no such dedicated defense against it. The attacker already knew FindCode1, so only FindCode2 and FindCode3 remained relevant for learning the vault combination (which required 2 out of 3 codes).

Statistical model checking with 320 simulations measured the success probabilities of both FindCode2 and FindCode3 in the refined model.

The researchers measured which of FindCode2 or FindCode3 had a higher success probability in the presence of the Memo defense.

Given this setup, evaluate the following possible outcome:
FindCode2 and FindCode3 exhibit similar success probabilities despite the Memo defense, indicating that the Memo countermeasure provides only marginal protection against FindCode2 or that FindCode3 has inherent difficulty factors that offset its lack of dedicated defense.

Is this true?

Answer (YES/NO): NO